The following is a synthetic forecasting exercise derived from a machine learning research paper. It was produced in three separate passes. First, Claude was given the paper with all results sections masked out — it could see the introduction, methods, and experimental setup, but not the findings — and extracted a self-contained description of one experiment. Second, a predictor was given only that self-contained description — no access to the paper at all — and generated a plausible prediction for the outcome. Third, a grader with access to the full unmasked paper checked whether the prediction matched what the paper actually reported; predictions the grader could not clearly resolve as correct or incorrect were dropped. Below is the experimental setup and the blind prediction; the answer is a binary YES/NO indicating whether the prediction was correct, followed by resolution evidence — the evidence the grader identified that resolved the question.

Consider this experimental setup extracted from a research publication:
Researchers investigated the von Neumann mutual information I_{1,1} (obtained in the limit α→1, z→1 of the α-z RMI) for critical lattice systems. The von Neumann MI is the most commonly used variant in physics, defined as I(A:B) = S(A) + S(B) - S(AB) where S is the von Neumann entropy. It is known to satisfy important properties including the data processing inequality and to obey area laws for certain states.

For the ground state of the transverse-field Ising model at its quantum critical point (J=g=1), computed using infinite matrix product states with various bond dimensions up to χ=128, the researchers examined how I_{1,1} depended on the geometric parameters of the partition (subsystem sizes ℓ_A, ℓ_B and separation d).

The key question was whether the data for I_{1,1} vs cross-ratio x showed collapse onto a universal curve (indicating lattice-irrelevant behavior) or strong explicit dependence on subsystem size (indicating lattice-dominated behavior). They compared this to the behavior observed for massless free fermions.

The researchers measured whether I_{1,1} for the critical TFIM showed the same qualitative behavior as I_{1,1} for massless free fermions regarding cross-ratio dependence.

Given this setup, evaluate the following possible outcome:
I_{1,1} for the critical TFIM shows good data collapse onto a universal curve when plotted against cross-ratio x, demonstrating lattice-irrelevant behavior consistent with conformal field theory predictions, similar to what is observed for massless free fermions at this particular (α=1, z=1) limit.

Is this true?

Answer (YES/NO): YES